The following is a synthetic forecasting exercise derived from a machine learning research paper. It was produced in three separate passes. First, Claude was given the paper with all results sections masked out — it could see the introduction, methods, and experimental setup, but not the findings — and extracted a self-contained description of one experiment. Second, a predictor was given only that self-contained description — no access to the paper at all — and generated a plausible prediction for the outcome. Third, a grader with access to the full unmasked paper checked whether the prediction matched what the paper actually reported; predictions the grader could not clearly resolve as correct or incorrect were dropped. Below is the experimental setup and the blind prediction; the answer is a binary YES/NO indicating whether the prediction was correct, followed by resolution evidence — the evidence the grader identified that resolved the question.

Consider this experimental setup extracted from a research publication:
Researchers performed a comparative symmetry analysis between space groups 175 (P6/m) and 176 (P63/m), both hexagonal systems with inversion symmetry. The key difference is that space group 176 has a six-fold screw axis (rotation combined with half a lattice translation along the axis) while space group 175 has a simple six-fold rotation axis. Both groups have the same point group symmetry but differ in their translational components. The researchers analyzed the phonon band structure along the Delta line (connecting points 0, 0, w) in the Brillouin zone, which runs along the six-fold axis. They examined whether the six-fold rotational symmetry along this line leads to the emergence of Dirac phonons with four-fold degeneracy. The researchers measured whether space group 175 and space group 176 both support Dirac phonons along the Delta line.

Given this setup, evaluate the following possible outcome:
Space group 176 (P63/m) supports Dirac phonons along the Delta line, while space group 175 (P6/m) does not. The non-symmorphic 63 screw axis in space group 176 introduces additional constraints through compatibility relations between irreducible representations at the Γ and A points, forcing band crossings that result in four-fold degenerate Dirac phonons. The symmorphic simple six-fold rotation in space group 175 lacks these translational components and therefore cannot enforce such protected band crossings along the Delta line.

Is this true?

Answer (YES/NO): NO